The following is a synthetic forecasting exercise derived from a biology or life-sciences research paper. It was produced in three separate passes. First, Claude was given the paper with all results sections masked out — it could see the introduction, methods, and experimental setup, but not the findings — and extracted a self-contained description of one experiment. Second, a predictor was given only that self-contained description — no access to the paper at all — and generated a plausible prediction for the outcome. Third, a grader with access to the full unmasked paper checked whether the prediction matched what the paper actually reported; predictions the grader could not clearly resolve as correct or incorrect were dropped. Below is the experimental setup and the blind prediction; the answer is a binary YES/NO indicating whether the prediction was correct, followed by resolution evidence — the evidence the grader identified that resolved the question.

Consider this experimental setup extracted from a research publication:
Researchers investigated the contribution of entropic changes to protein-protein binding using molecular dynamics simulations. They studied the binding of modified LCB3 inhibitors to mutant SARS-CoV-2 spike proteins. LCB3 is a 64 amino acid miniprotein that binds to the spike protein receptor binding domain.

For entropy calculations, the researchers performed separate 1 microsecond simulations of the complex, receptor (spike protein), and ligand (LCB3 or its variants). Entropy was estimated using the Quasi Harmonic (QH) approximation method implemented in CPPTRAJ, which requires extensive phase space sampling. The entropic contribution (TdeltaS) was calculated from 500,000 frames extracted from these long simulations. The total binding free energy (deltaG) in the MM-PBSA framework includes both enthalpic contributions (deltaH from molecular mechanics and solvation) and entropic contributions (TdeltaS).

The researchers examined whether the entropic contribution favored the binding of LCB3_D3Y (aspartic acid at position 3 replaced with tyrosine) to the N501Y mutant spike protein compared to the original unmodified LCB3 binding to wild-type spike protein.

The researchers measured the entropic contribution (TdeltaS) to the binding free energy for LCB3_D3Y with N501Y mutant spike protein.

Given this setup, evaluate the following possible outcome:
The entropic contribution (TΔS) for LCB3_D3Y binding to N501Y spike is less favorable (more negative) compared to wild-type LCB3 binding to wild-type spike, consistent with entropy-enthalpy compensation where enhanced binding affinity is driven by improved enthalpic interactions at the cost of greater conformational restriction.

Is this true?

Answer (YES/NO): NO